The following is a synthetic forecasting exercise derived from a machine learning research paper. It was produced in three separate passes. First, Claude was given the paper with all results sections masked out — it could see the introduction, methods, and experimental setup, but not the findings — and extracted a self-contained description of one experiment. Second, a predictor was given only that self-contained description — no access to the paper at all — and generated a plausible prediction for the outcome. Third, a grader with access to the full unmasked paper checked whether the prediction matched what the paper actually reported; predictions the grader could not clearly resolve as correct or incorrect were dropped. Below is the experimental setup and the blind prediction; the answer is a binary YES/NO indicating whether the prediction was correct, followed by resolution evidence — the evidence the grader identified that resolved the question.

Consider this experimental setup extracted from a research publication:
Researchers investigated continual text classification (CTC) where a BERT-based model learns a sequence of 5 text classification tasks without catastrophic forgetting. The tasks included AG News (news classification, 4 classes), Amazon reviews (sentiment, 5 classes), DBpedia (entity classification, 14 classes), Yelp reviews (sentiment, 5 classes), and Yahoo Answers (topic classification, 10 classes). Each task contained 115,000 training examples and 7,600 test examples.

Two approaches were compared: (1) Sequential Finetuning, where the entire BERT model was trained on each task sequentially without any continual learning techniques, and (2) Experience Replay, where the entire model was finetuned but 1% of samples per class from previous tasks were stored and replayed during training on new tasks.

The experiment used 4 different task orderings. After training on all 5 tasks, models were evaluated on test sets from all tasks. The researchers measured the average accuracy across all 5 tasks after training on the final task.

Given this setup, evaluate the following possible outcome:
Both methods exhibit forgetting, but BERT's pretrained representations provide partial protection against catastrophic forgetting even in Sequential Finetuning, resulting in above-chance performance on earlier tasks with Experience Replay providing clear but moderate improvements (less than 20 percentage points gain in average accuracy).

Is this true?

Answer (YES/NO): NO